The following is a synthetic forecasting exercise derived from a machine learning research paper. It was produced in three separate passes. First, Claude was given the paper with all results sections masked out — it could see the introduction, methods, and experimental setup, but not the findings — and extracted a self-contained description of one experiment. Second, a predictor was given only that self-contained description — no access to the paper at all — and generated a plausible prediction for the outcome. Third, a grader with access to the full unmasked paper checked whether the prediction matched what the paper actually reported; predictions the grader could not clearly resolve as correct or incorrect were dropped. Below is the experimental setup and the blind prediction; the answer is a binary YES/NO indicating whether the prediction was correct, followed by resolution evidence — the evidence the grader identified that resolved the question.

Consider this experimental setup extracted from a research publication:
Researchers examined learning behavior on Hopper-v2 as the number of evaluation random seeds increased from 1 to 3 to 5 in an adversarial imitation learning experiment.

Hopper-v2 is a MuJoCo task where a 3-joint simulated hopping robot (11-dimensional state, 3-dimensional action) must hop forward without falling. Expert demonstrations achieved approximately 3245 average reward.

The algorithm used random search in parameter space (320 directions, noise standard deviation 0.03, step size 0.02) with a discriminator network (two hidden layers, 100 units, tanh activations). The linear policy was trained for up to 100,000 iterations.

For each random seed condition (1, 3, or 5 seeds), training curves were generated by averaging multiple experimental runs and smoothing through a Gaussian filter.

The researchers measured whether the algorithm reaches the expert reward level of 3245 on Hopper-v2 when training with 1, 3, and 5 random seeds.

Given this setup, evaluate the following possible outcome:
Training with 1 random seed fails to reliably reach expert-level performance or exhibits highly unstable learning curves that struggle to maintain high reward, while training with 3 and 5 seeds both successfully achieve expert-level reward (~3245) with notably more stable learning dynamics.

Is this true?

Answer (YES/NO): NO